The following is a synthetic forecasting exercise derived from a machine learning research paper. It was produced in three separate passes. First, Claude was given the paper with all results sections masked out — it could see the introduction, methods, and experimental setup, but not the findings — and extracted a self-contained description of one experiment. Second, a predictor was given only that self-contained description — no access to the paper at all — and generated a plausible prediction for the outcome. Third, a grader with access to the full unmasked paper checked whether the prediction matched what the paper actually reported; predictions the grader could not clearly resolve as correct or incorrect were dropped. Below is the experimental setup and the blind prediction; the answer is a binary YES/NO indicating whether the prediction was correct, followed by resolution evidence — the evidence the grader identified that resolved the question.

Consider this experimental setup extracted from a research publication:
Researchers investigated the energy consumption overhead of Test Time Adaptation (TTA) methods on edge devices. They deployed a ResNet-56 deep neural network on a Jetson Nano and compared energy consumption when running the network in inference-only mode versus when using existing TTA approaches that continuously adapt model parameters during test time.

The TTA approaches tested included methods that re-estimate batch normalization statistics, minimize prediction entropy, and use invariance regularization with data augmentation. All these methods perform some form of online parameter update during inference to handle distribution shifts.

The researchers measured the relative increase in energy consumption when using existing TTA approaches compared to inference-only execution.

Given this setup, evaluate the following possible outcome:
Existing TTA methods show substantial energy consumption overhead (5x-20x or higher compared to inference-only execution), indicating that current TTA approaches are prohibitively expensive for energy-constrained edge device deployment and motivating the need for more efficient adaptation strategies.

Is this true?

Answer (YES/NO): YES